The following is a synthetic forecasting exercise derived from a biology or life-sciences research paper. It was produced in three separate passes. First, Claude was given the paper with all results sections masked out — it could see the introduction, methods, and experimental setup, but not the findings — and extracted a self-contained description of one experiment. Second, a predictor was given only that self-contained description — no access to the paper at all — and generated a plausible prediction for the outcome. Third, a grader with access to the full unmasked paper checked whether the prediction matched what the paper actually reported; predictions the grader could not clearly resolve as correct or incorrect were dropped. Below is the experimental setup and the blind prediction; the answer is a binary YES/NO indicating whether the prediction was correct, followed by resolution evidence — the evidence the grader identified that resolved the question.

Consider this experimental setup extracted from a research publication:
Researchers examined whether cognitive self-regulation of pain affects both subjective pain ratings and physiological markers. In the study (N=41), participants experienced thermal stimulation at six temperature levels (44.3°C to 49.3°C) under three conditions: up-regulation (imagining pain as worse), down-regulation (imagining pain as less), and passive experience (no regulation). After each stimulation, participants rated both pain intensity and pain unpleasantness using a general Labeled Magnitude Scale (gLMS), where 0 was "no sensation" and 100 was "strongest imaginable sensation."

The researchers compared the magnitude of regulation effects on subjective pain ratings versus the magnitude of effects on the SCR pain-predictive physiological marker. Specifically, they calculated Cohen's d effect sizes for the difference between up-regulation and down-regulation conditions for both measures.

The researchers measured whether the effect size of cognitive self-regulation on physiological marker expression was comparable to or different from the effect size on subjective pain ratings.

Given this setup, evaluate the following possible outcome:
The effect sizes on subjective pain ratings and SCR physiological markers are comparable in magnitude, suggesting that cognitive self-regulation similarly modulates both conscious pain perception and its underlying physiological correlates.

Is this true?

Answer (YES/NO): NO